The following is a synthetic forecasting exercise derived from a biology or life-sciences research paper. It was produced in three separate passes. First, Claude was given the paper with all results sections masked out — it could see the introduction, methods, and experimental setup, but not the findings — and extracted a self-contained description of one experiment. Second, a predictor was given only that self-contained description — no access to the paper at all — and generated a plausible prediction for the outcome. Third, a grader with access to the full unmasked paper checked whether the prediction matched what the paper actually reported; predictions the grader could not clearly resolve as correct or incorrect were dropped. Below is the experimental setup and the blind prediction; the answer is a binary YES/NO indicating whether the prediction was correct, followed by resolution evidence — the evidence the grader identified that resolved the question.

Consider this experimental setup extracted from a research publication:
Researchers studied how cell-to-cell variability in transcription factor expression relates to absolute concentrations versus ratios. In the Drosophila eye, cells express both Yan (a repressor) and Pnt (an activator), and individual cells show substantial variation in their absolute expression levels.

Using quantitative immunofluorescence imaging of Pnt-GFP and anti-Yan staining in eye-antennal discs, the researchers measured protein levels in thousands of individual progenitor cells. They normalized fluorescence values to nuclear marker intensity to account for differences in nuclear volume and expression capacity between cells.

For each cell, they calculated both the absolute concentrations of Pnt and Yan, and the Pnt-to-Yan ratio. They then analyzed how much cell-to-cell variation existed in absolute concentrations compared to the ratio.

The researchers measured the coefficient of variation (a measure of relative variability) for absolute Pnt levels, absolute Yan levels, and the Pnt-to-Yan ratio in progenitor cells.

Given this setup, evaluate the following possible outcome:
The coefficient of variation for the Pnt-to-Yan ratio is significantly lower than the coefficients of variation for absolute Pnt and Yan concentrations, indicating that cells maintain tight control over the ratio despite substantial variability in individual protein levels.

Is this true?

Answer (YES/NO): YES